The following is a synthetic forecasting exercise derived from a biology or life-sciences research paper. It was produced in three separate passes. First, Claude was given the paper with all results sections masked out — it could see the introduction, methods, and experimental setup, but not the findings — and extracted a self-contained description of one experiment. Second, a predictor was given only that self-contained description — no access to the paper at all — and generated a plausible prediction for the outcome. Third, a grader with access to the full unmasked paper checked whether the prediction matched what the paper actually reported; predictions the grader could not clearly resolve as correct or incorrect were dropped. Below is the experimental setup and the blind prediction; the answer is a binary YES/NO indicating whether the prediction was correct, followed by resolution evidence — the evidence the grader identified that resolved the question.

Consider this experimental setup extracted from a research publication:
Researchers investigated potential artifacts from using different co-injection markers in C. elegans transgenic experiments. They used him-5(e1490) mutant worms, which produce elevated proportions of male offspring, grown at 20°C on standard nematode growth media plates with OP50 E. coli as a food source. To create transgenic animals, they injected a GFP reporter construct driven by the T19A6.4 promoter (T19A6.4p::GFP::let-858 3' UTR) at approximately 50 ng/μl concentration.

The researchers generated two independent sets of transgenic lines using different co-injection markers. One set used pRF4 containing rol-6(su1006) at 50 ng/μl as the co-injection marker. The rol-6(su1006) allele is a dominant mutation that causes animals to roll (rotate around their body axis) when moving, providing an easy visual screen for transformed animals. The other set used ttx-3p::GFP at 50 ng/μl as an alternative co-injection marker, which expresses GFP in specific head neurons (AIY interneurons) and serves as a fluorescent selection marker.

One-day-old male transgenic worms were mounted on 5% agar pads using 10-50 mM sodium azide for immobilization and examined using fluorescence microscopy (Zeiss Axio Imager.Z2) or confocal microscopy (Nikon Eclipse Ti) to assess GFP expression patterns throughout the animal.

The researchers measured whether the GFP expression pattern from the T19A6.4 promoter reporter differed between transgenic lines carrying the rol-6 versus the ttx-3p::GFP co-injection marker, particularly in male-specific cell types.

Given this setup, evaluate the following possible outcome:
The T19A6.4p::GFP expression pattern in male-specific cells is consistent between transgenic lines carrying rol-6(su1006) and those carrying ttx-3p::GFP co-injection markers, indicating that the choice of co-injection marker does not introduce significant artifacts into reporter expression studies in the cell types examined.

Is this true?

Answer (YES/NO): NO